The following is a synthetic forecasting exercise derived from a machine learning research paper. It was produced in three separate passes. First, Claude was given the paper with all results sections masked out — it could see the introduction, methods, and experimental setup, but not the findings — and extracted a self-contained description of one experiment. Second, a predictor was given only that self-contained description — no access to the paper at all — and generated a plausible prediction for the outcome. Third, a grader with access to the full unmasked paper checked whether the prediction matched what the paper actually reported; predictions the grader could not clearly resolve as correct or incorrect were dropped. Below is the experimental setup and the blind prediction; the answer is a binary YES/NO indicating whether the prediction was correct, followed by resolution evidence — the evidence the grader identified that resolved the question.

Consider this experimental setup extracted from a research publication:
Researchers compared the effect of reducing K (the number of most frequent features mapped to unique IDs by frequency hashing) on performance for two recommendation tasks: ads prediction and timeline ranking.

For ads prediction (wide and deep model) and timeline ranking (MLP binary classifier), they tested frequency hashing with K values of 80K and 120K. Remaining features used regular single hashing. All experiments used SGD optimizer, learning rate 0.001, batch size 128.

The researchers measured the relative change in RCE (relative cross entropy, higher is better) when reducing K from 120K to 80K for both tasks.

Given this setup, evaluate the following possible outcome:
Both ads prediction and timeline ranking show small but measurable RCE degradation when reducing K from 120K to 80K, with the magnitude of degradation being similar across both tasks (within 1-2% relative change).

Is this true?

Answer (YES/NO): NO